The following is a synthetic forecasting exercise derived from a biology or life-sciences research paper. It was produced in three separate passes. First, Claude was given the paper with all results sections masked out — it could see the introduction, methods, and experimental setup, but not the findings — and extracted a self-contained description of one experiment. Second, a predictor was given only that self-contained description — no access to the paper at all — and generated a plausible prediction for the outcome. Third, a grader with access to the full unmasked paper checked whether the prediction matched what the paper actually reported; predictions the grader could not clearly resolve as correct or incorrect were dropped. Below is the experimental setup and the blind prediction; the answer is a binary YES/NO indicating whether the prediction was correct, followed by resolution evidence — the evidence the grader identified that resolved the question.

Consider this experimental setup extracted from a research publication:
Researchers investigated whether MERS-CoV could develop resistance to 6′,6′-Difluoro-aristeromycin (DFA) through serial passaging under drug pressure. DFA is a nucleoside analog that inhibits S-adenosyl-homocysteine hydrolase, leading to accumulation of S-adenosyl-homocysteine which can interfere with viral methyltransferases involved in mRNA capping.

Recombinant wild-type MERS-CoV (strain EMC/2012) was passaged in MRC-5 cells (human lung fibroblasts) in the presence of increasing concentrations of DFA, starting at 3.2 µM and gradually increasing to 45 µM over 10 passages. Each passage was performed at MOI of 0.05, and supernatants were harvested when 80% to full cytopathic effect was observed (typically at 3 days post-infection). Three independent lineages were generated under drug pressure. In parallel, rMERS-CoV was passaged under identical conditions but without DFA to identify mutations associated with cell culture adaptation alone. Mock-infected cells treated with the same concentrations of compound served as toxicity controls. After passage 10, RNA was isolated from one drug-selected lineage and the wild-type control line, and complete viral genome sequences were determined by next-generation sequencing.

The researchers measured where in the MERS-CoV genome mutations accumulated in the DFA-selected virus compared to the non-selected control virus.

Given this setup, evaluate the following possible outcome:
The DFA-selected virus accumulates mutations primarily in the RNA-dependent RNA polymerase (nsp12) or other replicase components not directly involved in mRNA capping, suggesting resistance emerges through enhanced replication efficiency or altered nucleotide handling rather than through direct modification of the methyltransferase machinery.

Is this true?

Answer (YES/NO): NO